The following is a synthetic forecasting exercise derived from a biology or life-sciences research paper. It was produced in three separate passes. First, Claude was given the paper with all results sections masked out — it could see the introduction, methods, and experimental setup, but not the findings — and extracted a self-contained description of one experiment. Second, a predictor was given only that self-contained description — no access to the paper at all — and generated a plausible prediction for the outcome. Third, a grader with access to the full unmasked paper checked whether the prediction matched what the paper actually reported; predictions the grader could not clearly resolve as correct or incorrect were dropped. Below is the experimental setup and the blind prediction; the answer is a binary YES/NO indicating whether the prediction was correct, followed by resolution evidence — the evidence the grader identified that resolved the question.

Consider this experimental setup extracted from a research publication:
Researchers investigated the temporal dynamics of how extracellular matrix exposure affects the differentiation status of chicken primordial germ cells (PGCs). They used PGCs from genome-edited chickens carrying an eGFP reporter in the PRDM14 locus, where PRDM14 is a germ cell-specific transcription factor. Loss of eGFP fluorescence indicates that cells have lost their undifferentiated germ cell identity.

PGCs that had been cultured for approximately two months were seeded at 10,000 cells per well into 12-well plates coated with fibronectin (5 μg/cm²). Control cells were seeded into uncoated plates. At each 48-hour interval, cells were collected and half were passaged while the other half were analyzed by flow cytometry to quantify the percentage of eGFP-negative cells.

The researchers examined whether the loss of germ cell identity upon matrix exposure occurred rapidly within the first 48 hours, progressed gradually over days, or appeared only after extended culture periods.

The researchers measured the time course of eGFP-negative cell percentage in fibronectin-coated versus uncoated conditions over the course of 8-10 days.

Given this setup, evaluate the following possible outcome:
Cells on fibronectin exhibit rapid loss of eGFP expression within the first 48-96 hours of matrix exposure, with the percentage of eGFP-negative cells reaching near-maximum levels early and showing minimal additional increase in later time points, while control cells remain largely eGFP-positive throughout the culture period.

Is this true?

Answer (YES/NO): NO